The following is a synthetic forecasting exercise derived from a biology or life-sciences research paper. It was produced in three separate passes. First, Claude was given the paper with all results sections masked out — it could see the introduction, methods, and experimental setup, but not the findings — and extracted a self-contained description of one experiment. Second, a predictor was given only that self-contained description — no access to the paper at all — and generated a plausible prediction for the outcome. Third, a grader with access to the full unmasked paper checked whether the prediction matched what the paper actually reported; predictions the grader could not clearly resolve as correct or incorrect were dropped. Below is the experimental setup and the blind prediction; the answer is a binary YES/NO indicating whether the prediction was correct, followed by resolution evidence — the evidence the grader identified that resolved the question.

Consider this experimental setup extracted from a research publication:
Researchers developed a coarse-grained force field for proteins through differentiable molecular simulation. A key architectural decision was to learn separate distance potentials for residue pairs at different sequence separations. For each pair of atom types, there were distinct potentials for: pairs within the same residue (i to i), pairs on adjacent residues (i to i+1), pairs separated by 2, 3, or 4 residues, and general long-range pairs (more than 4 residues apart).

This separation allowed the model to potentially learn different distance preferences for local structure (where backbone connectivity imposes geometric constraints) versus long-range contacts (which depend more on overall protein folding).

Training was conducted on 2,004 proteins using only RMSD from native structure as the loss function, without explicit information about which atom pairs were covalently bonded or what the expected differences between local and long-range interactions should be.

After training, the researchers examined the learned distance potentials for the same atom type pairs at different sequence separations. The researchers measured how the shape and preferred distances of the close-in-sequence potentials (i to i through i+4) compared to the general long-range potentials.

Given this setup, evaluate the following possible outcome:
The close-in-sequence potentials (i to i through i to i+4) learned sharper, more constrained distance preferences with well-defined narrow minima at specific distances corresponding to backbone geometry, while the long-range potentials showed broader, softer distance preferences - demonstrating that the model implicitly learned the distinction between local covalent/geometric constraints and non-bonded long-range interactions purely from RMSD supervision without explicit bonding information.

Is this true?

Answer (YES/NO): YES